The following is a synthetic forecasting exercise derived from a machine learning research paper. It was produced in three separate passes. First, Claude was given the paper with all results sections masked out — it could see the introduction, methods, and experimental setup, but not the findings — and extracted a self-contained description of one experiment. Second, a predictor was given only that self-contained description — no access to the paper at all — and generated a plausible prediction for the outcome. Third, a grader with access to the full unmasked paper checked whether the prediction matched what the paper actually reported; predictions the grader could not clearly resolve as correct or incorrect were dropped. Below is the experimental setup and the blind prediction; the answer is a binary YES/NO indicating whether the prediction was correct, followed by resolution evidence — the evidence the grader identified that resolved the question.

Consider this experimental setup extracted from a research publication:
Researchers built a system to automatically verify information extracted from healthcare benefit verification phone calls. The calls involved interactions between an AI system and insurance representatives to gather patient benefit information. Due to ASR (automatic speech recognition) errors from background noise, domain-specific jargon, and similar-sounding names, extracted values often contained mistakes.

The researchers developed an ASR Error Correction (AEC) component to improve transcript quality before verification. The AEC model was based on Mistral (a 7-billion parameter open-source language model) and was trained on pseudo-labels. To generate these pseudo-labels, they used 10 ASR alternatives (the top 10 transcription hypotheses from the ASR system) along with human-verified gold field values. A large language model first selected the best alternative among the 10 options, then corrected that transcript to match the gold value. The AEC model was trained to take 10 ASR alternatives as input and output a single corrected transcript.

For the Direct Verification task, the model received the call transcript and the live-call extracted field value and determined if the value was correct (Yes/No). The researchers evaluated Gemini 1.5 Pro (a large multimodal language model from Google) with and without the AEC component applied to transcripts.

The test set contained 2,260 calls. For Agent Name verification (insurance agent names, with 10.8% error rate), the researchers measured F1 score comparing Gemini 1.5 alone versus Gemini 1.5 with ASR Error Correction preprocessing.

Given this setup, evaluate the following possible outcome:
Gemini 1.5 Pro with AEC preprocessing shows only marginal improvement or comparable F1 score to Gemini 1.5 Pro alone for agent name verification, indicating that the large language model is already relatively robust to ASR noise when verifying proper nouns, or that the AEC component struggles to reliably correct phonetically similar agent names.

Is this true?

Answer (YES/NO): NO